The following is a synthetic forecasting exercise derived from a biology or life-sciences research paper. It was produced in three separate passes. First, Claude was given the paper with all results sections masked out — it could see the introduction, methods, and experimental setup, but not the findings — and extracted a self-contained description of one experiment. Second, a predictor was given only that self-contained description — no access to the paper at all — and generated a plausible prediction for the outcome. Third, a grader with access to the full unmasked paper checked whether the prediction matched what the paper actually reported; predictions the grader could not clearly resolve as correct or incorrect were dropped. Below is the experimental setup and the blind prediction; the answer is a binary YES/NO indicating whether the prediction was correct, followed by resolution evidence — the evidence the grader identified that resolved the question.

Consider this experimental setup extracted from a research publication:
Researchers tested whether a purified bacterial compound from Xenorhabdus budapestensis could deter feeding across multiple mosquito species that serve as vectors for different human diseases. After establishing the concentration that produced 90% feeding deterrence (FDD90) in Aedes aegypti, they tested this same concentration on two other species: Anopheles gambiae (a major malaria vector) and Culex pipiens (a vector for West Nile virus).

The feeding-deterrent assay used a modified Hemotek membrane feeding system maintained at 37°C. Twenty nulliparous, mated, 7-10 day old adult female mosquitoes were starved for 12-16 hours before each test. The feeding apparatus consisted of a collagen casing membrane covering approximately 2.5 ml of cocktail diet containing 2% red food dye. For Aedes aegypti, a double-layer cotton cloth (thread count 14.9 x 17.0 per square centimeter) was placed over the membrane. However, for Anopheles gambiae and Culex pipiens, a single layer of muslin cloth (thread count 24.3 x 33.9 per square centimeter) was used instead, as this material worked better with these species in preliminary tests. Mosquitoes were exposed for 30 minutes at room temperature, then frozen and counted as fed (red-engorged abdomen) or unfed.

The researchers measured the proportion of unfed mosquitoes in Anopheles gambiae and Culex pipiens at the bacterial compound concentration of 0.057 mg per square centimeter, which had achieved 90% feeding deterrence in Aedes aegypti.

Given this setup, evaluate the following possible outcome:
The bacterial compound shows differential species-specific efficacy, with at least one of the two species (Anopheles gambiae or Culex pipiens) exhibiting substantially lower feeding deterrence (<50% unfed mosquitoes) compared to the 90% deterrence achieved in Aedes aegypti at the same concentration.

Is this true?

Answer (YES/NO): NO